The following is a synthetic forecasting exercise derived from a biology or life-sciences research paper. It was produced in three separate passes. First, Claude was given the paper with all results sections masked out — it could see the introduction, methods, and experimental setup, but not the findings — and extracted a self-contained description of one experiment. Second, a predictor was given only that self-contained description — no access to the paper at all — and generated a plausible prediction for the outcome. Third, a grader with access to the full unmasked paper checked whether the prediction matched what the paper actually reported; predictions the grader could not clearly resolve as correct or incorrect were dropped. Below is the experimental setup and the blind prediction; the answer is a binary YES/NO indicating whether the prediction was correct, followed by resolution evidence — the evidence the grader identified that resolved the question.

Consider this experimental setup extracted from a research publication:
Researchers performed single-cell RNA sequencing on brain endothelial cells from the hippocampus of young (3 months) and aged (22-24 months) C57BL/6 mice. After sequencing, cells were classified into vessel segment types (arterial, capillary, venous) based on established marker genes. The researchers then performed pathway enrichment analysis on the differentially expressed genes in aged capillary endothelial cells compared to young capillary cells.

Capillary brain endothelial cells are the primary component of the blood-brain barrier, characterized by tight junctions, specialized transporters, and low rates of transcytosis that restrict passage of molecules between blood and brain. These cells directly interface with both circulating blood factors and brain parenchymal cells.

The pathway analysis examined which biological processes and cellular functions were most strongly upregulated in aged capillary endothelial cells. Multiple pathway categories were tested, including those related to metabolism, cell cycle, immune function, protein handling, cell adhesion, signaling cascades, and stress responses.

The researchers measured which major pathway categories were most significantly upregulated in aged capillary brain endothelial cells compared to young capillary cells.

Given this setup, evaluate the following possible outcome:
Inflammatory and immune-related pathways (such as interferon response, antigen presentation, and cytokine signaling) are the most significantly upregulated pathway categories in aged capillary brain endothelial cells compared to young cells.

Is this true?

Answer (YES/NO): NO